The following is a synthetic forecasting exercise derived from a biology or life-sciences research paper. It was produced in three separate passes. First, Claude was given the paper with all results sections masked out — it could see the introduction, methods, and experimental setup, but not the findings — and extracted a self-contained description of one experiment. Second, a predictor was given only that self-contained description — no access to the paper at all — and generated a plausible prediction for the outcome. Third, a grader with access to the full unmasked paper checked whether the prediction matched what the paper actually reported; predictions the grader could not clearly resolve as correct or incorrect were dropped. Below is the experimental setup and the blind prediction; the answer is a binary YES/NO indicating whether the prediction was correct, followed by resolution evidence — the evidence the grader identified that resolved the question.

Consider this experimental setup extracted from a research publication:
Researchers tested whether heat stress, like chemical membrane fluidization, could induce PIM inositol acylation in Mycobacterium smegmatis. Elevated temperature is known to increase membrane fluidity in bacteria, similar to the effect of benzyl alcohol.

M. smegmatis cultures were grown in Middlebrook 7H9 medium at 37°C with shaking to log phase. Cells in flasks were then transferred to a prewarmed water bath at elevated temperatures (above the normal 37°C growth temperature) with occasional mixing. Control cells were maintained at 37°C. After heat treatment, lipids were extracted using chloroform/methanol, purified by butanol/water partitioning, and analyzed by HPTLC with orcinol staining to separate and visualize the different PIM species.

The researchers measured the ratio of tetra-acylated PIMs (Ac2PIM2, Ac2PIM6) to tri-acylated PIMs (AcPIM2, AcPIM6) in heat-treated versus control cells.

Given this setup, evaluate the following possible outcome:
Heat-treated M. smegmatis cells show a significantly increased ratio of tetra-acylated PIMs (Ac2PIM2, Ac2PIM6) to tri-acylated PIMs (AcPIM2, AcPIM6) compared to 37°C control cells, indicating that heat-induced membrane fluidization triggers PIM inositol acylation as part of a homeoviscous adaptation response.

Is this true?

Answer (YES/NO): YES